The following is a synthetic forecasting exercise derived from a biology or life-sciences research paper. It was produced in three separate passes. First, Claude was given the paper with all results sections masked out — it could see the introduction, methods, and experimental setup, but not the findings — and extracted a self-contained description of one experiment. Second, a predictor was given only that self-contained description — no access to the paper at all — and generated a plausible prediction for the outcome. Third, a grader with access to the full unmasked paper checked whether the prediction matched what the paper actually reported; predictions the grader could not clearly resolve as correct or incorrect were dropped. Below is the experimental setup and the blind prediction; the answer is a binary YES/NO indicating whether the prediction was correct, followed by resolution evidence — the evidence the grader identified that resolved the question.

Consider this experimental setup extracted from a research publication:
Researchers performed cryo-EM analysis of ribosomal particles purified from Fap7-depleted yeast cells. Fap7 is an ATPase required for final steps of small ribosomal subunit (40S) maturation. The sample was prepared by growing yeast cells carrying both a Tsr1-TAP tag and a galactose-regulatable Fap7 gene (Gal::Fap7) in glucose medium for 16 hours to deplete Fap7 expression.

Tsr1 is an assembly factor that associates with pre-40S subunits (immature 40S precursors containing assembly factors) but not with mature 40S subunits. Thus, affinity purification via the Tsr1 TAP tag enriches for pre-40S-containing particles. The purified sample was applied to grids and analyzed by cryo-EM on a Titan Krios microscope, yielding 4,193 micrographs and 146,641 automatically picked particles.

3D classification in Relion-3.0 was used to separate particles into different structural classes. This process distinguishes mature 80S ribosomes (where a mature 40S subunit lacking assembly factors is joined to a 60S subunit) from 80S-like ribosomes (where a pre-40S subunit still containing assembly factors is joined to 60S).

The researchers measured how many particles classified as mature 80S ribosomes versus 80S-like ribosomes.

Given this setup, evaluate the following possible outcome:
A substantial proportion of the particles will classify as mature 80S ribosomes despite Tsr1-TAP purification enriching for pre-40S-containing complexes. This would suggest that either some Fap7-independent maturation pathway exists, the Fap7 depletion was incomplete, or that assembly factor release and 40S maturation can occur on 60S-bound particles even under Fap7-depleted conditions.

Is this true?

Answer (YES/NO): YES